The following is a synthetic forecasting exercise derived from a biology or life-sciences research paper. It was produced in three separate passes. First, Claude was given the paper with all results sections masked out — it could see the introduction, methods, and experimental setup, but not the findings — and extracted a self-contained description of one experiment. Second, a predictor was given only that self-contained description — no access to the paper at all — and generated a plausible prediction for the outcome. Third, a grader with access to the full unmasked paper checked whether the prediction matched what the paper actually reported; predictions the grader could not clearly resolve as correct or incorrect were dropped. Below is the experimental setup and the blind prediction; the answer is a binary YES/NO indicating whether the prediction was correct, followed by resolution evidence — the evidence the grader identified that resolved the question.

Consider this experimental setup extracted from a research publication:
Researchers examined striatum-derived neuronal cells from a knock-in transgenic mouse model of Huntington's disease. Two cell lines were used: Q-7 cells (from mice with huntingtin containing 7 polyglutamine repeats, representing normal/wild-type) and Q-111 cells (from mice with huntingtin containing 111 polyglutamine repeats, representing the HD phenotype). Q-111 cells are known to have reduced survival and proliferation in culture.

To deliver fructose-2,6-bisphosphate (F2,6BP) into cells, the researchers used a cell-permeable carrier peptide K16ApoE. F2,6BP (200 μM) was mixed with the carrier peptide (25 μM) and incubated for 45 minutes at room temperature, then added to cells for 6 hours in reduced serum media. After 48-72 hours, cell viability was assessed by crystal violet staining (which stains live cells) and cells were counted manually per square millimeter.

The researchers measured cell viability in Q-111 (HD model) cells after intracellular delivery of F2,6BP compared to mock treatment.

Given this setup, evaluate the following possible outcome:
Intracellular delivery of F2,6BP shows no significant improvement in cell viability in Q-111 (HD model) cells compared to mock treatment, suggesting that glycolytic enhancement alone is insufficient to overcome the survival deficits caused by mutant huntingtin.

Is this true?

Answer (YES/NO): NO